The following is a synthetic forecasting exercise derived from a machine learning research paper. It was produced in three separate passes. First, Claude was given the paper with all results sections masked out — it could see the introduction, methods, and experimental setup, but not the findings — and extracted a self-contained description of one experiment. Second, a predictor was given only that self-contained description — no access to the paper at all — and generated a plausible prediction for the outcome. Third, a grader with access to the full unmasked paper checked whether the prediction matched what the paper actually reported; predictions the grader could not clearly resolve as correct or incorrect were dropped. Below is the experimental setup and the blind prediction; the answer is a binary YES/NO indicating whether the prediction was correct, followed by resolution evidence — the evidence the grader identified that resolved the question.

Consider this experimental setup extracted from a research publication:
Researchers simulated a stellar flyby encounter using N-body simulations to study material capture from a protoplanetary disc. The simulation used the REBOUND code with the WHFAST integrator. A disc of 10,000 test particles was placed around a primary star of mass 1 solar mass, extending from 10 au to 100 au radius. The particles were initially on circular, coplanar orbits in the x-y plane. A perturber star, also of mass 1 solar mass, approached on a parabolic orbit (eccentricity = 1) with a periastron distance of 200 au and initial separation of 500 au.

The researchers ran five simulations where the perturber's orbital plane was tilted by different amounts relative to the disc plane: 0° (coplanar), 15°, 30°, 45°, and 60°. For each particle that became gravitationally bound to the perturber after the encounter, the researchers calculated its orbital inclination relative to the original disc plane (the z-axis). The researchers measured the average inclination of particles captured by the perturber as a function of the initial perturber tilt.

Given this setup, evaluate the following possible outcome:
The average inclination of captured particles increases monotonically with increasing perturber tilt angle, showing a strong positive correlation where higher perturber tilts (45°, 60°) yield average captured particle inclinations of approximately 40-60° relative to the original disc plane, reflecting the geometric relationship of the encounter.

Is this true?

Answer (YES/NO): NO